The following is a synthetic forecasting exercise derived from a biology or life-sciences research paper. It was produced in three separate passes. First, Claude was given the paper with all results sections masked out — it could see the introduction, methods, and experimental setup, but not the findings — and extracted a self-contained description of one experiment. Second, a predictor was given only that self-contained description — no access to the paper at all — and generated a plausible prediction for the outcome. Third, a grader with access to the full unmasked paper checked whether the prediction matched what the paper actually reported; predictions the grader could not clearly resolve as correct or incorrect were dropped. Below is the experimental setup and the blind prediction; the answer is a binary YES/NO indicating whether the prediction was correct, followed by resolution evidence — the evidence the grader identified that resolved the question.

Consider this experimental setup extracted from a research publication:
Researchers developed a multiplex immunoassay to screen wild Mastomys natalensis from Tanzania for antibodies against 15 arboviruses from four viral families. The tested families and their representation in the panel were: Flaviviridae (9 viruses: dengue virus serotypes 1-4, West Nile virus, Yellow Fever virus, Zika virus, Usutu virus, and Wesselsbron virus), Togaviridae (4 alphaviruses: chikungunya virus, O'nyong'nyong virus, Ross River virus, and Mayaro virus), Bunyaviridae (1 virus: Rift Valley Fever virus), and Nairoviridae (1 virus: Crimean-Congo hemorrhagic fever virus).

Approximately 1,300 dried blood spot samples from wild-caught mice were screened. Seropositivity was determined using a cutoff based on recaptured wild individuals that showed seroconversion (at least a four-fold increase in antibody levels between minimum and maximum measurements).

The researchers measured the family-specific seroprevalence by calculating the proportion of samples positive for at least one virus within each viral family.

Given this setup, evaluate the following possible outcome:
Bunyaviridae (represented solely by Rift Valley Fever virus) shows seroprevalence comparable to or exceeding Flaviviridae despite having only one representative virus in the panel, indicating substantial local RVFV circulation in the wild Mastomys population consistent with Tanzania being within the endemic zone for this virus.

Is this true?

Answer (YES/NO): NO